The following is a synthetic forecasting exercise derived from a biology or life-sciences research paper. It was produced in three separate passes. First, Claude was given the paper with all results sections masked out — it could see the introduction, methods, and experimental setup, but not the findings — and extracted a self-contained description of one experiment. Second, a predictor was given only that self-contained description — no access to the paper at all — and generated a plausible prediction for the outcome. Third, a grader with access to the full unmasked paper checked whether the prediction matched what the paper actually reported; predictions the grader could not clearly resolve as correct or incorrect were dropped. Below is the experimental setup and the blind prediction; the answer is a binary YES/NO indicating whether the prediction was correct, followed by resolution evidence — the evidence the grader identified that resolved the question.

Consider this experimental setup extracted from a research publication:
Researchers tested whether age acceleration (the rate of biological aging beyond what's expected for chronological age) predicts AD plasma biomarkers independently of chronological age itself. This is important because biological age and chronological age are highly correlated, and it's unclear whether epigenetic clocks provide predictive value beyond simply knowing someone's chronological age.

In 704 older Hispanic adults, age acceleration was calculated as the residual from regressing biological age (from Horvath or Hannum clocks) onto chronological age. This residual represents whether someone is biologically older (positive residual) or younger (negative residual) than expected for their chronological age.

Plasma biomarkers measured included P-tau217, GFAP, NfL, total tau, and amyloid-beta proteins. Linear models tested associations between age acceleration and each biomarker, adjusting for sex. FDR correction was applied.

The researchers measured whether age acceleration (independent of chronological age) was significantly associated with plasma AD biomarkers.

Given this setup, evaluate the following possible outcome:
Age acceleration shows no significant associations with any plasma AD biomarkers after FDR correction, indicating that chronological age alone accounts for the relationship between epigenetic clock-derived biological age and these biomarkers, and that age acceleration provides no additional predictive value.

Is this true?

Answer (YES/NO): NO